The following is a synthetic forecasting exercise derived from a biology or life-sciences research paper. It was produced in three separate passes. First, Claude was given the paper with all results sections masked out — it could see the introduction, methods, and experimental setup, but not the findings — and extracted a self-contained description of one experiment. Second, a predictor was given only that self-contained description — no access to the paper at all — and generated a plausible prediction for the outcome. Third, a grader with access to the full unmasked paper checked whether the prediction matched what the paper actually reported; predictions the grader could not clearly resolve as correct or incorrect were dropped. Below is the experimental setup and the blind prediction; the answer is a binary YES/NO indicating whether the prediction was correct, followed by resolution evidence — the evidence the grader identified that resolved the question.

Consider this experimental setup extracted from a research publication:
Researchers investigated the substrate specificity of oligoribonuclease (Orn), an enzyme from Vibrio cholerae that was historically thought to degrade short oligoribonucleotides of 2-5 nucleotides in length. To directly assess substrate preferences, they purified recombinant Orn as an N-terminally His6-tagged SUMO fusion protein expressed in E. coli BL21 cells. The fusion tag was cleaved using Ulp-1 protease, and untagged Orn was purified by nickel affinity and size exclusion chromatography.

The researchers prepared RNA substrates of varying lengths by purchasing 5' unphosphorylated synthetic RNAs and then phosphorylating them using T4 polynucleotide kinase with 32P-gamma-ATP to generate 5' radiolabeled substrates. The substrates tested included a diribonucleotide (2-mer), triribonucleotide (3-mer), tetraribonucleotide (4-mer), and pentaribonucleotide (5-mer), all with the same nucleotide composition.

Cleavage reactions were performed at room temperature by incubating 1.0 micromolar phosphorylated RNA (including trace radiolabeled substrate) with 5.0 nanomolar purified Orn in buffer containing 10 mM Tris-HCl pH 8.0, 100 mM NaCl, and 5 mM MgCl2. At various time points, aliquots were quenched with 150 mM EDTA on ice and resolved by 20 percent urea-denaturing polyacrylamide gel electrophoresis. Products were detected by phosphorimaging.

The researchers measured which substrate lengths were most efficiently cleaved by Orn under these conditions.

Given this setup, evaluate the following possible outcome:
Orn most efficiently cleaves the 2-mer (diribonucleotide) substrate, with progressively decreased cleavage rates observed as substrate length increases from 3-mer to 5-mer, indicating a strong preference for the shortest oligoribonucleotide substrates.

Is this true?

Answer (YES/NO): NO